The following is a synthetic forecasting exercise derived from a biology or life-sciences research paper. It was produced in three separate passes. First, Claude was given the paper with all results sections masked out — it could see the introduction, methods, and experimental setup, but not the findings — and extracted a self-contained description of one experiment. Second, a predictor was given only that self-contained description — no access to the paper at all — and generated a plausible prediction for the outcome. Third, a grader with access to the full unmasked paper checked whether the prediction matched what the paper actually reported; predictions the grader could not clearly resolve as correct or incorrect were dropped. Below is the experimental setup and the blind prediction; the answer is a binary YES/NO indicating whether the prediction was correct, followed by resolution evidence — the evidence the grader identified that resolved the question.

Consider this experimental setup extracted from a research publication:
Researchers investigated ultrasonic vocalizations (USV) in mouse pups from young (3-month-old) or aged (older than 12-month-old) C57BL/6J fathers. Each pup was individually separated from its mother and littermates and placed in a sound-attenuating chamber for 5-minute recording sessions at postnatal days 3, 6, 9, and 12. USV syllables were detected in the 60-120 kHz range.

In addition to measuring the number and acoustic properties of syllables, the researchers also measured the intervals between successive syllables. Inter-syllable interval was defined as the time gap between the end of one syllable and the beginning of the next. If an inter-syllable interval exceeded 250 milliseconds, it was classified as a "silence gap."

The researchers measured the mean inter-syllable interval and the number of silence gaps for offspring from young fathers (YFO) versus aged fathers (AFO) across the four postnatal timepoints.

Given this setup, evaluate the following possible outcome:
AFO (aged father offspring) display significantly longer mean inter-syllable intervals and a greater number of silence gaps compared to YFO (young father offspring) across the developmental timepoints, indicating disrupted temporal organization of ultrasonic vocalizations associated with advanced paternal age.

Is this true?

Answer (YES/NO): NO